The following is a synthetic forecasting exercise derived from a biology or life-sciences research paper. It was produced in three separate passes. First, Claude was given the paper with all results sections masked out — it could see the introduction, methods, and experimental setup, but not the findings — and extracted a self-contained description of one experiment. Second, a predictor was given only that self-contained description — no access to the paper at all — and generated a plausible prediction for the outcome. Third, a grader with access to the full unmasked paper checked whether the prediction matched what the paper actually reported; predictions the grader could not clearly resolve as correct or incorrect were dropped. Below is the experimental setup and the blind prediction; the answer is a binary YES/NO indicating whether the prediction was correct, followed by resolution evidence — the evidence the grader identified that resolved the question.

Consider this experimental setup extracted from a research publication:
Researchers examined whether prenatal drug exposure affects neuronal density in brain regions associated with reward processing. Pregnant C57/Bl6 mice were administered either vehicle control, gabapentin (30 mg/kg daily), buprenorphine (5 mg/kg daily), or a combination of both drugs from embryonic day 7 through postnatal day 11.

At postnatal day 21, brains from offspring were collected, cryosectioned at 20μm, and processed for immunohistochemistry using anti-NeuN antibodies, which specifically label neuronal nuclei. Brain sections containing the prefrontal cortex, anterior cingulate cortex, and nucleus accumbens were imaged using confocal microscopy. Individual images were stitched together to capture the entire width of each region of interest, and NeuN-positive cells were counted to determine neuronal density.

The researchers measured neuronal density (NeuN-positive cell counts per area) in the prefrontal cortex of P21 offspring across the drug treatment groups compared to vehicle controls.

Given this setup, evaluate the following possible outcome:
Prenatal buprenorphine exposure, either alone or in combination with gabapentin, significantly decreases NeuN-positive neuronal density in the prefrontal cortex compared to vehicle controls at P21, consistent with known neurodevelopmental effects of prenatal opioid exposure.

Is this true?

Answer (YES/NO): NO